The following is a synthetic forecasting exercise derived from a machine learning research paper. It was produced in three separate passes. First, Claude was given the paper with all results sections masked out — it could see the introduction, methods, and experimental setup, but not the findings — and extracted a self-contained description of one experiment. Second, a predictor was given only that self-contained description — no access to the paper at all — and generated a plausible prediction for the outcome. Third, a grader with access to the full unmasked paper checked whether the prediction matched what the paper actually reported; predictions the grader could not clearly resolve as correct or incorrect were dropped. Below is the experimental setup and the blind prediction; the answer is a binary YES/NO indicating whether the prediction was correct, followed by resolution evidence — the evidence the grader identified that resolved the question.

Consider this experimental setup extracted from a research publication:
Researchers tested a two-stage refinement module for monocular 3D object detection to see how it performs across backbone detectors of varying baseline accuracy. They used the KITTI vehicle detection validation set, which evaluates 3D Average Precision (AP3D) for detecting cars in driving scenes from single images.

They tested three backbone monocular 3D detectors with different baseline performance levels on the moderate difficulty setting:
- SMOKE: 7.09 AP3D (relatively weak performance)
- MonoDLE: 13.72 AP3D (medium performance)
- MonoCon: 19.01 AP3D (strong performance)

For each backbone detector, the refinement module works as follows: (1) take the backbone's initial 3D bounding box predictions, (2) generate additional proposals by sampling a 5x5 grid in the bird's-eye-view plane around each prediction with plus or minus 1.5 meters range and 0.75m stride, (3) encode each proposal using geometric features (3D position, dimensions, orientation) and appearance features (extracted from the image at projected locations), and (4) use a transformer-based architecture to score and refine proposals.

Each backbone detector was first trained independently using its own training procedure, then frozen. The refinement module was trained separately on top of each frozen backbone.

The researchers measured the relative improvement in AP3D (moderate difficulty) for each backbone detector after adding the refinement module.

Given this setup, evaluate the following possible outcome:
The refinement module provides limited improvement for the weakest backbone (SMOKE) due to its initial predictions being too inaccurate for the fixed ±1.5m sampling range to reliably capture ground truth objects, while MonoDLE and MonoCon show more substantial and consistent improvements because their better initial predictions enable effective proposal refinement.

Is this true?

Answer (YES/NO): NO